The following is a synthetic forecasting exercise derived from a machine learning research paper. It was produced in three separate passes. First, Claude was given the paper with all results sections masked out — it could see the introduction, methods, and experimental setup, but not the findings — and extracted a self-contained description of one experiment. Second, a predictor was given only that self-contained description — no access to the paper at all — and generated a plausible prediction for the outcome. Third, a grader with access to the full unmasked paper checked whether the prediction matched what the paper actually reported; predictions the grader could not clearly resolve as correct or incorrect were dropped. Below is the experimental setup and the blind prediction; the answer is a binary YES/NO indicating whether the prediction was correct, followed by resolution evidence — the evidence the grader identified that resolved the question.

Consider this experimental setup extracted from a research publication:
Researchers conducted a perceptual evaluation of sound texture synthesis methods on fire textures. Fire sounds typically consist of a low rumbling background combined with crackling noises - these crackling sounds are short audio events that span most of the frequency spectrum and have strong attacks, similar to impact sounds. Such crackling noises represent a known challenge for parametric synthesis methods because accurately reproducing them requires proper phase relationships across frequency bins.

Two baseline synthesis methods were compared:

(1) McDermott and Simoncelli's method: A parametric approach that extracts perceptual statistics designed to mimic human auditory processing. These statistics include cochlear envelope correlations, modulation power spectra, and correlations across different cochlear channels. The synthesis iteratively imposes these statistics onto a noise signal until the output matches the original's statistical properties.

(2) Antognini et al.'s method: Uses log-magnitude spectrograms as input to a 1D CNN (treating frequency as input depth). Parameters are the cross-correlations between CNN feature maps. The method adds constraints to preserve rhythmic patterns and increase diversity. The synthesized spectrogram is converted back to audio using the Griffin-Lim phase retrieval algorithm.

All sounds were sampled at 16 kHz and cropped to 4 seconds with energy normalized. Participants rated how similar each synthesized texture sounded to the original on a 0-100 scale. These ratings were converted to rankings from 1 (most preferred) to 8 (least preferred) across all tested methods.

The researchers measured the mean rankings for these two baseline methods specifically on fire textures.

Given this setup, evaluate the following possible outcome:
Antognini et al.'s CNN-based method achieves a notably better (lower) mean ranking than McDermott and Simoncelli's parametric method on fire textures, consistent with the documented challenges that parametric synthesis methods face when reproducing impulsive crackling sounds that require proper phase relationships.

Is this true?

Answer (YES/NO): NO